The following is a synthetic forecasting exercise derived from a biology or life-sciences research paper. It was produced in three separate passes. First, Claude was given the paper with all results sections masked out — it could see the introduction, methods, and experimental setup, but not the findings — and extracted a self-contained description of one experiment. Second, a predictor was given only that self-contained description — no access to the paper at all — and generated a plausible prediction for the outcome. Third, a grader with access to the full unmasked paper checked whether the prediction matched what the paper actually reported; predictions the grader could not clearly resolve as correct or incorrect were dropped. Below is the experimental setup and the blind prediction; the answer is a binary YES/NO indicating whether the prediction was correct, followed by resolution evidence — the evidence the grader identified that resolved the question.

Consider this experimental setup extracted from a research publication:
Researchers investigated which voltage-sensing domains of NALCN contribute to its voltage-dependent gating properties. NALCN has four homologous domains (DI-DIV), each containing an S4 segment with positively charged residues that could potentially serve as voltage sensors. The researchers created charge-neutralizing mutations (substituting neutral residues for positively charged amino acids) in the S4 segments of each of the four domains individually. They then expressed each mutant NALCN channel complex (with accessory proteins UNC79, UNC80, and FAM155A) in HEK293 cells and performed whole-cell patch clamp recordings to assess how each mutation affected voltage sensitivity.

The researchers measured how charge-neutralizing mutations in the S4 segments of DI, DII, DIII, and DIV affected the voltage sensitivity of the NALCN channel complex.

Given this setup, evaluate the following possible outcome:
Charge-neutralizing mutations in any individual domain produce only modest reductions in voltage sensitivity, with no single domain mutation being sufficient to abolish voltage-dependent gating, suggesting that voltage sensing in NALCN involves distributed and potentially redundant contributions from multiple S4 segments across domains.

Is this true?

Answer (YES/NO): NO